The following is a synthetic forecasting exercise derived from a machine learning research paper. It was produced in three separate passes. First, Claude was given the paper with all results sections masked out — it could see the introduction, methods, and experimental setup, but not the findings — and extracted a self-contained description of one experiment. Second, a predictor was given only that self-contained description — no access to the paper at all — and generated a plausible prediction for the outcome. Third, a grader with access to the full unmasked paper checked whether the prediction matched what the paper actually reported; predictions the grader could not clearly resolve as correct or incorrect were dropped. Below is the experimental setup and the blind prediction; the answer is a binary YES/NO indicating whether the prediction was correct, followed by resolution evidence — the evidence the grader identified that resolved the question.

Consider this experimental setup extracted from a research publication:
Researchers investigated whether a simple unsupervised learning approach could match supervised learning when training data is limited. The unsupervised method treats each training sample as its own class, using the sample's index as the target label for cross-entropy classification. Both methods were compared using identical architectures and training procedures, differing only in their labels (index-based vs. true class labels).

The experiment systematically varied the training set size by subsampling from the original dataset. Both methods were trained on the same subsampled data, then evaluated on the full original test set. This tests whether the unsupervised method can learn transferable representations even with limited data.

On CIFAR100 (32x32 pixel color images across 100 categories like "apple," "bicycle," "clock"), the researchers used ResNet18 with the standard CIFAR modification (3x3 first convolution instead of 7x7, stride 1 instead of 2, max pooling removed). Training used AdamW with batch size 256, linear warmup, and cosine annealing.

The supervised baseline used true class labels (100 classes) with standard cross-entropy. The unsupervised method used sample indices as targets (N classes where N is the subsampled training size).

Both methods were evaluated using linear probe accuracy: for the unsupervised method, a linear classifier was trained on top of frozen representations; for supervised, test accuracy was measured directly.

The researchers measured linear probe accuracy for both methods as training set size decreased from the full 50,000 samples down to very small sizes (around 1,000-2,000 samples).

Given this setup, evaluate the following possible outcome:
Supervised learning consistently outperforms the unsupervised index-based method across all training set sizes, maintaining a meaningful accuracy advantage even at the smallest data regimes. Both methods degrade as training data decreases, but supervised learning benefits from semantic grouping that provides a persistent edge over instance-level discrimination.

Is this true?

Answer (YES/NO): NO